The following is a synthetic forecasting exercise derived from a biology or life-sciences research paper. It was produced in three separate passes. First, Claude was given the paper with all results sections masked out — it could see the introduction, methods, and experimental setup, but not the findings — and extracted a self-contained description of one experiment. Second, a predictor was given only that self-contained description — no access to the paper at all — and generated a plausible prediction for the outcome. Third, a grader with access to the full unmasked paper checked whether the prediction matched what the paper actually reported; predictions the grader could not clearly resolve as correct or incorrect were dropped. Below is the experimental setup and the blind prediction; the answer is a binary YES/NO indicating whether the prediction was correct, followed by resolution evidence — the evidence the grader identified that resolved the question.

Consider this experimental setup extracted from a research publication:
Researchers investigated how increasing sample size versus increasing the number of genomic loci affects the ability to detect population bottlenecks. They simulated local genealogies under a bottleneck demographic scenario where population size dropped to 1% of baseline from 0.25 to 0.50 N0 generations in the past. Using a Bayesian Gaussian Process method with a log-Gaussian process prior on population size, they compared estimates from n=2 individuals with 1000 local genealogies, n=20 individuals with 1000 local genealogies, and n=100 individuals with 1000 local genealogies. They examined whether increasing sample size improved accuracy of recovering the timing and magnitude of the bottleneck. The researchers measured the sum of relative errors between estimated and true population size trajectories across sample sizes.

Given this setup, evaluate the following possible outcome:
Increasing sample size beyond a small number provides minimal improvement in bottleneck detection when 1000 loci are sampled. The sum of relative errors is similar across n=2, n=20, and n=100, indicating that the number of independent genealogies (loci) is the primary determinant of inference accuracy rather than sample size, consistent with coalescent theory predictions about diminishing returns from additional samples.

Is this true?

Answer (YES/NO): YES